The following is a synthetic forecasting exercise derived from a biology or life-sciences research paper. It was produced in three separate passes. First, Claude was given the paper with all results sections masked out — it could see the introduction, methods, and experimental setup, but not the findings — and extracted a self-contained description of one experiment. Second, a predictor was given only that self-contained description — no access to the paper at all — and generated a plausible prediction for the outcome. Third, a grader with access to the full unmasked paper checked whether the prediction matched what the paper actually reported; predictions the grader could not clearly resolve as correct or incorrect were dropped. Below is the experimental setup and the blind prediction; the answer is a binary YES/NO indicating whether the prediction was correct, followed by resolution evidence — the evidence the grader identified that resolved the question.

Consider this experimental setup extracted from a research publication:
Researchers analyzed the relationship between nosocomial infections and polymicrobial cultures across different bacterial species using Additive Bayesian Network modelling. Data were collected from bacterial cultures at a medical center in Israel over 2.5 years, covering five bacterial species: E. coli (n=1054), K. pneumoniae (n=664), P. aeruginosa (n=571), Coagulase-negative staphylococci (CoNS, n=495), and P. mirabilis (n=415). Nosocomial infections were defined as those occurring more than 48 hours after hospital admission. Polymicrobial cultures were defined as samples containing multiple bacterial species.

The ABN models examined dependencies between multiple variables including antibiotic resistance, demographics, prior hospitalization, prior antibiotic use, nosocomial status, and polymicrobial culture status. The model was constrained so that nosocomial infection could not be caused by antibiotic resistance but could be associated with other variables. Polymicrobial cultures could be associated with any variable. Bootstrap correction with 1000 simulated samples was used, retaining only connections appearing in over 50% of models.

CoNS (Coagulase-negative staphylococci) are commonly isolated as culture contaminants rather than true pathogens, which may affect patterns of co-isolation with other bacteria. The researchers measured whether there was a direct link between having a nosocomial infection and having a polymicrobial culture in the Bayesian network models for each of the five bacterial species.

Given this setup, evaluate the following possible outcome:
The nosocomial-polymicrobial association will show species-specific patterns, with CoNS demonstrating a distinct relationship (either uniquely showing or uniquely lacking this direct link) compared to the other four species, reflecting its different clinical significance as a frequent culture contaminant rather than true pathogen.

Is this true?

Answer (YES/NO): YES